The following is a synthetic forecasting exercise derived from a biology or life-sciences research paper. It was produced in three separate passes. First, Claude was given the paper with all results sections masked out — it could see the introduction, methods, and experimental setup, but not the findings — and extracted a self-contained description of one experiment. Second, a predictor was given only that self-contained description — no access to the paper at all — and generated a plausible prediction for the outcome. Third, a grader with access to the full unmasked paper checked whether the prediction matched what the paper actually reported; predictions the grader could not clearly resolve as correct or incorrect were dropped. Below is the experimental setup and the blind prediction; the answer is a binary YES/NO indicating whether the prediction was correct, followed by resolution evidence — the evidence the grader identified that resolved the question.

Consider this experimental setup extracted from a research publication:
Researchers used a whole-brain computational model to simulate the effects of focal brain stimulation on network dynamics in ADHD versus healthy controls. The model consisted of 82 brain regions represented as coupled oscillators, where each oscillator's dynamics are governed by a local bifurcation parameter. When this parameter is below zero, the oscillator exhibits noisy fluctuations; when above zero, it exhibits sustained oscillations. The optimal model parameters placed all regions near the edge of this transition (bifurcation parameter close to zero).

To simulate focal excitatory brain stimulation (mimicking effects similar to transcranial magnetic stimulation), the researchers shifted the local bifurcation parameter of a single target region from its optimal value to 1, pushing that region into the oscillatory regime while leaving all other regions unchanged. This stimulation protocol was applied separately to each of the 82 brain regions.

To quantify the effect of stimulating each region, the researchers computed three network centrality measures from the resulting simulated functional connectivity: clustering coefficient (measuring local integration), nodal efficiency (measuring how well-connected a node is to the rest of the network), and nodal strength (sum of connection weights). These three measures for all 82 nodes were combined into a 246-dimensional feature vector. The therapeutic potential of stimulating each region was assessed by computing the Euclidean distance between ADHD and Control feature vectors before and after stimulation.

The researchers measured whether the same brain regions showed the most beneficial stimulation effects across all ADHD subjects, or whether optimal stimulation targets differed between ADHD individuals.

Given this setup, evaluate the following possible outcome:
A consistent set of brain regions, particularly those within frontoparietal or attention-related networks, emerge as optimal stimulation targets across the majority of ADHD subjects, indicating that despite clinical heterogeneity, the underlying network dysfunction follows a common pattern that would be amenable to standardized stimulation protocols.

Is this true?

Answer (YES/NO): NO